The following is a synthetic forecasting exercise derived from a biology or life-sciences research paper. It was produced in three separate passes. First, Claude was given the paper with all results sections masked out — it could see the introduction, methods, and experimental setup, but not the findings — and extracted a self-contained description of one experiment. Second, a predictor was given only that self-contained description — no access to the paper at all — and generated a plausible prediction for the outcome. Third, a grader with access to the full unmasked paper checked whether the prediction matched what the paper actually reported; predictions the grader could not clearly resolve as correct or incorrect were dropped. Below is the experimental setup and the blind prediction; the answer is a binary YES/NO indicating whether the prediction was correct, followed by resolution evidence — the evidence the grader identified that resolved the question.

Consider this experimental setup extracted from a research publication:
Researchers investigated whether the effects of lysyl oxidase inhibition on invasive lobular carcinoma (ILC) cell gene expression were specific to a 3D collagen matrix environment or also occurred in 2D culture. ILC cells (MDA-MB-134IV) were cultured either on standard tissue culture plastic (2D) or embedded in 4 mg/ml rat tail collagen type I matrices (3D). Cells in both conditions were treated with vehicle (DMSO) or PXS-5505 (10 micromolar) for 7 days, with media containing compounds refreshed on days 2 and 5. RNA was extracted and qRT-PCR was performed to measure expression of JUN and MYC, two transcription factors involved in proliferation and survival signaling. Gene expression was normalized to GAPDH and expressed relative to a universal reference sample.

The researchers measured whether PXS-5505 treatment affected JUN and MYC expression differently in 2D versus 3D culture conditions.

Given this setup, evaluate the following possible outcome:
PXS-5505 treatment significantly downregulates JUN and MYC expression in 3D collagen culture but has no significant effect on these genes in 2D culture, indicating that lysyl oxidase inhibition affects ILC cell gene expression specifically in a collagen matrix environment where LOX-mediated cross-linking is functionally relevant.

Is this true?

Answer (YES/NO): NO